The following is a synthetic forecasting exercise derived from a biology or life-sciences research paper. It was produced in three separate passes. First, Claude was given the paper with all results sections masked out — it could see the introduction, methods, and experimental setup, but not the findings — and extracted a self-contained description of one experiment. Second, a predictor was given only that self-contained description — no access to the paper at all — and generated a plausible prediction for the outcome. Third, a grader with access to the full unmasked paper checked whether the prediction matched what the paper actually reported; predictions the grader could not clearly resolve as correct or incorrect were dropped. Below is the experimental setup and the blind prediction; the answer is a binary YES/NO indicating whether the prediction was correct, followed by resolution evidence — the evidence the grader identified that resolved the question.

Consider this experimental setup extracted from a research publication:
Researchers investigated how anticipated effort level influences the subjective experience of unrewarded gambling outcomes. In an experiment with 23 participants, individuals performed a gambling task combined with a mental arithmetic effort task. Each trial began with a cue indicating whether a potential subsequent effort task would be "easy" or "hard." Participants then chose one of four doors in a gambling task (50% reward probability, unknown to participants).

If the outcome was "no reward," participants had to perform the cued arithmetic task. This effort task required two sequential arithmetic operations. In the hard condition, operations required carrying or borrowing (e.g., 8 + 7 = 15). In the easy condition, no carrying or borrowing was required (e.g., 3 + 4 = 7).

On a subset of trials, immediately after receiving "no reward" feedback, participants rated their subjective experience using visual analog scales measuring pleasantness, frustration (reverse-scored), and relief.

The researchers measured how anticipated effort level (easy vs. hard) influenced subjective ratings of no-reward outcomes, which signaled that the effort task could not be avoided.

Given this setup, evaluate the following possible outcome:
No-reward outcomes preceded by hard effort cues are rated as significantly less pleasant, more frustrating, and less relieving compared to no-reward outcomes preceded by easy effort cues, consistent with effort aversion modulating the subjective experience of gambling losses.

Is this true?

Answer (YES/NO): YES